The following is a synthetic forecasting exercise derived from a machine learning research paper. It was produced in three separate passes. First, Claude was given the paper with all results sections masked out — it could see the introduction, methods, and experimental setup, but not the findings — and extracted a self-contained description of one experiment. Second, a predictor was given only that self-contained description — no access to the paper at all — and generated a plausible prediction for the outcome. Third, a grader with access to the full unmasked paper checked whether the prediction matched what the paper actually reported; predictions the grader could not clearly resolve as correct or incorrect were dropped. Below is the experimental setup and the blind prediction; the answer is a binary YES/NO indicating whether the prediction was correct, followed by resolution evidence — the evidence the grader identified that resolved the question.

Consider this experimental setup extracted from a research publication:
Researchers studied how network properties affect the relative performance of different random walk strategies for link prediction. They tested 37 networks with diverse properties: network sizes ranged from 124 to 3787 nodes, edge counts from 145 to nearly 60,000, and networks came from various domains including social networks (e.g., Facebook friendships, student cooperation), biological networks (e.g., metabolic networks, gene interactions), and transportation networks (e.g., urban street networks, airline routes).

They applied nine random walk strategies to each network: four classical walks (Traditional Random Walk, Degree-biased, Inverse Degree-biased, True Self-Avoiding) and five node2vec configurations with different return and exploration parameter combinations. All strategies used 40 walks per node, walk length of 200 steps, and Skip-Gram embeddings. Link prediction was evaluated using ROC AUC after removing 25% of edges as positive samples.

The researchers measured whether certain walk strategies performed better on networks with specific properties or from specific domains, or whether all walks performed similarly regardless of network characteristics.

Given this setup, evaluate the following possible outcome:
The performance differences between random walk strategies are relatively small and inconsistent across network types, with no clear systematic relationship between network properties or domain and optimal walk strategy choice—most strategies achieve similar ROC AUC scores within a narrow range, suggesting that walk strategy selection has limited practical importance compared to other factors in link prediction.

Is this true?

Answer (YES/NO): YES